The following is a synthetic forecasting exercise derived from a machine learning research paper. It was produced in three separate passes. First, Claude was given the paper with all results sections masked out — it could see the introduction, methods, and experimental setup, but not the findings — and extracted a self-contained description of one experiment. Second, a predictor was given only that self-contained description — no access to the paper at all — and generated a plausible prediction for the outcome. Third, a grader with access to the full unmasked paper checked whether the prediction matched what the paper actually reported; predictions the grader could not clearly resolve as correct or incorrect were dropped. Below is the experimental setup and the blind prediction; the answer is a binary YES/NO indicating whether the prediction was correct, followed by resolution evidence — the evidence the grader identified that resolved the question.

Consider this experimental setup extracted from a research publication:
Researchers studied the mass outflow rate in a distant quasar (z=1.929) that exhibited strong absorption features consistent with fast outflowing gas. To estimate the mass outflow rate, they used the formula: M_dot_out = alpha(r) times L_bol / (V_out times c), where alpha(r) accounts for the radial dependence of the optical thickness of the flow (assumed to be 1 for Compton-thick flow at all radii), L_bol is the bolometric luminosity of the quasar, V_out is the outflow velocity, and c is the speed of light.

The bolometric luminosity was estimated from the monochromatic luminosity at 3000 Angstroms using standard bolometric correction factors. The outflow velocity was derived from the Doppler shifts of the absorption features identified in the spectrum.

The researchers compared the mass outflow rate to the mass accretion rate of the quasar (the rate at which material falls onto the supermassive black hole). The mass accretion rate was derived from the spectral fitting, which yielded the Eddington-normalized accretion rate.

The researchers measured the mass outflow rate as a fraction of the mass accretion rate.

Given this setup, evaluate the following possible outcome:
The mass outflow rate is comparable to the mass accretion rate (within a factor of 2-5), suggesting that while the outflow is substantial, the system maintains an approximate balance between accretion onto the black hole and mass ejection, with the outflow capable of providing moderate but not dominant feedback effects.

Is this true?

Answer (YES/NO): NO